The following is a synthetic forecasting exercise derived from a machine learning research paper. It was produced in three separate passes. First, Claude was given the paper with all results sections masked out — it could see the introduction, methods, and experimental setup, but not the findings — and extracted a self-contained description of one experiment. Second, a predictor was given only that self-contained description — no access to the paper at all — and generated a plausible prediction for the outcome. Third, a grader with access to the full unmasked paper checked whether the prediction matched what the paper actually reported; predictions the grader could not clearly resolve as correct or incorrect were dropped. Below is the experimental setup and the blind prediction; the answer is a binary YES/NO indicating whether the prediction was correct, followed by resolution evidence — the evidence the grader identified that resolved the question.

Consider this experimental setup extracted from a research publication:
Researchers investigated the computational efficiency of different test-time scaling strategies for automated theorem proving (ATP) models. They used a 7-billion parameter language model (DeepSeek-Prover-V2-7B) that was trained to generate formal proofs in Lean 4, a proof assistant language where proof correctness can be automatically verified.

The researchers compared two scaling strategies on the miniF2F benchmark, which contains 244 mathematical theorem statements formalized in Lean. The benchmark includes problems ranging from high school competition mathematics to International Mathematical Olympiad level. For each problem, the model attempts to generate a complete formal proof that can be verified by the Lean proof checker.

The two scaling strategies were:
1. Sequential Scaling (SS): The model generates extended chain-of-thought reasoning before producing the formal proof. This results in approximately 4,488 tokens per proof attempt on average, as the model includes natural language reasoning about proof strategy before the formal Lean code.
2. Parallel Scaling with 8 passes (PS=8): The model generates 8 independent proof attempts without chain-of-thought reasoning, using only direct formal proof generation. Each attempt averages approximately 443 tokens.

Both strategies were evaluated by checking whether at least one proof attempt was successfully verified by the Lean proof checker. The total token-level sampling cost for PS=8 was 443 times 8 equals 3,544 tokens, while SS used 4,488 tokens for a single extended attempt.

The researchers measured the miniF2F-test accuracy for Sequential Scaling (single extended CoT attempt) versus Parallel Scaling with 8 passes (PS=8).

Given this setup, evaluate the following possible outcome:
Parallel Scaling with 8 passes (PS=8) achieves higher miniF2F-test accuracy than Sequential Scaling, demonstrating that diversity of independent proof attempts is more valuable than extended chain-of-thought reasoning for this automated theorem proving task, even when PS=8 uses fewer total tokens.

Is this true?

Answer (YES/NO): YES